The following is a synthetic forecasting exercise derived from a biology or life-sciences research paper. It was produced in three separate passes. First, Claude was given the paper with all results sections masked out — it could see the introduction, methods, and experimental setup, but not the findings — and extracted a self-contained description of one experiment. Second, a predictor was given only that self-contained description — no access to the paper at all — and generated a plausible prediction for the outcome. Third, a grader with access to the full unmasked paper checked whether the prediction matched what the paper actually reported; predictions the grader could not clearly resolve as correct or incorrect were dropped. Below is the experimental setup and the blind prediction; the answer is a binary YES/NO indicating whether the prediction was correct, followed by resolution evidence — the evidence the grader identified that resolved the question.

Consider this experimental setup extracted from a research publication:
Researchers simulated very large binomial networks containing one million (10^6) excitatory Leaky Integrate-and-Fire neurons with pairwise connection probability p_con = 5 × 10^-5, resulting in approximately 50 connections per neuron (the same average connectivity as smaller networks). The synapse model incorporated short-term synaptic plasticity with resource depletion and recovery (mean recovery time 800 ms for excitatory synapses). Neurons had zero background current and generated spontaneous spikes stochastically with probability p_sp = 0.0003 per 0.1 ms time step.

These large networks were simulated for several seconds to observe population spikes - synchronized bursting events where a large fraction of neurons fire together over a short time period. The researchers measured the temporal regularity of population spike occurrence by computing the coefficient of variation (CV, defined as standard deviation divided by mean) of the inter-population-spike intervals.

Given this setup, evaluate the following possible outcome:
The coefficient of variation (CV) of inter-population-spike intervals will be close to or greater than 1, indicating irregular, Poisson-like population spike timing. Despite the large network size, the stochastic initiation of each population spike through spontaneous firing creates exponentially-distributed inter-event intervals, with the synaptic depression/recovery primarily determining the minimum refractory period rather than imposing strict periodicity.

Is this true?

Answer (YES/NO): NO